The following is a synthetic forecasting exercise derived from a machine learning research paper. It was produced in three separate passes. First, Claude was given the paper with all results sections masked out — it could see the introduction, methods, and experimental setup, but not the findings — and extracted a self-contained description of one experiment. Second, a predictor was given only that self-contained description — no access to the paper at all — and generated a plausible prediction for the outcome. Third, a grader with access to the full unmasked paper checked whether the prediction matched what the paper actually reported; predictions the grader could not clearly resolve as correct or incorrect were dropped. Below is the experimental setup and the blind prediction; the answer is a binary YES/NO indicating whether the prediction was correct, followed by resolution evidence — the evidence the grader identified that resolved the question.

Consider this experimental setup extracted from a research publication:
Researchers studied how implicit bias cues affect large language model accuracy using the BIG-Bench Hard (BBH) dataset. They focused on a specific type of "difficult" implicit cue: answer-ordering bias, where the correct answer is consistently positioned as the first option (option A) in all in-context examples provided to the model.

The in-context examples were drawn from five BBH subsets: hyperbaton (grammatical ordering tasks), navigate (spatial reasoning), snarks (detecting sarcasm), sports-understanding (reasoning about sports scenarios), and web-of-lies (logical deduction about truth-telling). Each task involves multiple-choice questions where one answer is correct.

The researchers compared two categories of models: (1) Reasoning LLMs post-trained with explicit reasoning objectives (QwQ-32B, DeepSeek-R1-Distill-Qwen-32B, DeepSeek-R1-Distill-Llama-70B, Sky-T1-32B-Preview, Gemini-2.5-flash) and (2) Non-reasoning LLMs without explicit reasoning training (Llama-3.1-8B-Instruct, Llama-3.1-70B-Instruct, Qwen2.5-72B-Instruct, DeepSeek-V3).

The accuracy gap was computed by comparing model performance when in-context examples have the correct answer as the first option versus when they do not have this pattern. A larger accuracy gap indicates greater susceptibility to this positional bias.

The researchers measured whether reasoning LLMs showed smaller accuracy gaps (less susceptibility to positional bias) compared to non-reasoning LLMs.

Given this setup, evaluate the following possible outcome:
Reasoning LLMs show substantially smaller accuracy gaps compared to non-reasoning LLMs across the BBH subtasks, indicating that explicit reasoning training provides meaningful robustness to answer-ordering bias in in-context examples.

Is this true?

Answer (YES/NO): NO